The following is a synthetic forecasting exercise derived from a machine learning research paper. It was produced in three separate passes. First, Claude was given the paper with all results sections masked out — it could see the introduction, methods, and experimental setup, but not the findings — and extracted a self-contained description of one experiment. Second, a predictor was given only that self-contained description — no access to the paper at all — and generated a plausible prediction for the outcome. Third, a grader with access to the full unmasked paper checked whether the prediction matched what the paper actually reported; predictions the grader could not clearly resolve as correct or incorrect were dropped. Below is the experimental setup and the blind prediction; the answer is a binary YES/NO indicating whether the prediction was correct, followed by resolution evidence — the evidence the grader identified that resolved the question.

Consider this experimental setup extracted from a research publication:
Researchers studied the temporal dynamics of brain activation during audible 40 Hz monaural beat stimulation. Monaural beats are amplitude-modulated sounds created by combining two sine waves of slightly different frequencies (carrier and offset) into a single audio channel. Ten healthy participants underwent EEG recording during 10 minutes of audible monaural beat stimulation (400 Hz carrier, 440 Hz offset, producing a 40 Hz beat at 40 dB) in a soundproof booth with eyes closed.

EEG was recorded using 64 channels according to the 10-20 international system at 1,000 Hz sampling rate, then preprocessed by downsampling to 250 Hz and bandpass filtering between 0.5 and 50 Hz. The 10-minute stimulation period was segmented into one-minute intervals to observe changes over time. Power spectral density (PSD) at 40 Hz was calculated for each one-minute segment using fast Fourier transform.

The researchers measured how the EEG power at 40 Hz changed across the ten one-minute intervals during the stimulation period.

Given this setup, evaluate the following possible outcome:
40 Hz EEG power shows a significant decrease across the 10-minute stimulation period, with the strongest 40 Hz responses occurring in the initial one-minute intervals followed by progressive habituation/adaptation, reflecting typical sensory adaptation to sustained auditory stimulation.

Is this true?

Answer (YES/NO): NO